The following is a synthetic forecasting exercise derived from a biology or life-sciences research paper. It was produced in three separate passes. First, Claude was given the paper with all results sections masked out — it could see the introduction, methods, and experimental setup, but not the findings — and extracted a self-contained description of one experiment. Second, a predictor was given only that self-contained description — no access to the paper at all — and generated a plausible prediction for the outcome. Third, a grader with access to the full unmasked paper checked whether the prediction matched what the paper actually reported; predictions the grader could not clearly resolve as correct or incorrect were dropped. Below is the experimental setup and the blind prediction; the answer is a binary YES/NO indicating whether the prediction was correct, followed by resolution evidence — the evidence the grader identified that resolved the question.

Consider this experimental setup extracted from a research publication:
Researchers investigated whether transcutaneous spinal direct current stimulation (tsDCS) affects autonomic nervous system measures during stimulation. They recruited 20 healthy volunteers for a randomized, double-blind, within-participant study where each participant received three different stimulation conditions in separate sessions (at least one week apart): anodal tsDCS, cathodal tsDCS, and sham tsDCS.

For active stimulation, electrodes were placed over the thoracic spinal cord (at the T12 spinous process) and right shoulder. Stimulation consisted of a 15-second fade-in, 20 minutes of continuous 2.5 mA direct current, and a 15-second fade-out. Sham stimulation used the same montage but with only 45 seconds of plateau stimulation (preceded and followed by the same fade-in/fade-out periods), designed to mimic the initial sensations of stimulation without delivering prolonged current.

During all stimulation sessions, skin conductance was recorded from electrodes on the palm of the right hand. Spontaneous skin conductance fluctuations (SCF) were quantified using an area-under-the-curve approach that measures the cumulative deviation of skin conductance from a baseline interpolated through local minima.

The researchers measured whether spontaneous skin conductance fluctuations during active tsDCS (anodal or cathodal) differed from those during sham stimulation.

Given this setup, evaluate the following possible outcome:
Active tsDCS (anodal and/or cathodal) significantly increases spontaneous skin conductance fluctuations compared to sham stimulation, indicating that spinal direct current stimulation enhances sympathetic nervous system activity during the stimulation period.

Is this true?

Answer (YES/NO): NO